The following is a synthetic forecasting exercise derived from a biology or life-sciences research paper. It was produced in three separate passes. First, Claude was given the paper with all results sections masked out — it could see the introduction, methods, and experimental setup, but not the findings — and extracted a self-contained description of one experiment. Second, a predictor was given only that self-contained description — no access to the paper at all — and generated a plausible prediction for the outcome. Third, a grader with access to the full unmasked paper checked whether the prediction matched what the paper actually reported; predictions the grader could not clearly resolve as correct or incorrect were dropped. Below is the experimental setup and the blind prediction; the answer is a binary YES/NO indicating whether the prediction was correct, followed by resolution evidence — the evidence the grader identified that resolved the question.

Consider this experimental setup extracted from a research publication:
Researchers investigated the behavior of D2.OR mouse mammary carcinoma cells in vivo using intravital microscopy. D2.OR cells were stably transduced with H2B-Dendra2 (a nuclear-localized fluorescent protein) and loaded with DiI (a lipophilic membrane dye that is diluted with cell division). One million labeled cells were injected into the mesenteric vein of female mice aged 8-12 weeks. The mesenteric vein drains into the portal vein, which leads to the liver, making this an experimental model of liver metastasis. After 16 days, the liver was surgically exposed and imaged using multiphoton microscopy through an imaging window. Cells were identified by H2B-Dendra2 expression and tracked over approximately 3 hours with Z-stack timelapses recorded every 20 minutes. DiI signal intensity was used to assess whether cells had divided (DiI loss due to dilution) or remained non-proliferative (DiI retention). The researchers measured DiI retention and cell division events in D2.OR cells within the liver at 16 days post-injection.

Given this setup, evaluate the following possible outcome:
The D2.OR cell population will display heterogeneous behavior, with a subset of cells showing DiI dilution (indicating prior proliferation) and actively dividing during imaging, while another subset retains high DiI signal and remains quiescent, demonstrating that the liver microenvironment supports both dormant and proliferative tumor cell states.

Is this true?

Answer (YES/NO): NO